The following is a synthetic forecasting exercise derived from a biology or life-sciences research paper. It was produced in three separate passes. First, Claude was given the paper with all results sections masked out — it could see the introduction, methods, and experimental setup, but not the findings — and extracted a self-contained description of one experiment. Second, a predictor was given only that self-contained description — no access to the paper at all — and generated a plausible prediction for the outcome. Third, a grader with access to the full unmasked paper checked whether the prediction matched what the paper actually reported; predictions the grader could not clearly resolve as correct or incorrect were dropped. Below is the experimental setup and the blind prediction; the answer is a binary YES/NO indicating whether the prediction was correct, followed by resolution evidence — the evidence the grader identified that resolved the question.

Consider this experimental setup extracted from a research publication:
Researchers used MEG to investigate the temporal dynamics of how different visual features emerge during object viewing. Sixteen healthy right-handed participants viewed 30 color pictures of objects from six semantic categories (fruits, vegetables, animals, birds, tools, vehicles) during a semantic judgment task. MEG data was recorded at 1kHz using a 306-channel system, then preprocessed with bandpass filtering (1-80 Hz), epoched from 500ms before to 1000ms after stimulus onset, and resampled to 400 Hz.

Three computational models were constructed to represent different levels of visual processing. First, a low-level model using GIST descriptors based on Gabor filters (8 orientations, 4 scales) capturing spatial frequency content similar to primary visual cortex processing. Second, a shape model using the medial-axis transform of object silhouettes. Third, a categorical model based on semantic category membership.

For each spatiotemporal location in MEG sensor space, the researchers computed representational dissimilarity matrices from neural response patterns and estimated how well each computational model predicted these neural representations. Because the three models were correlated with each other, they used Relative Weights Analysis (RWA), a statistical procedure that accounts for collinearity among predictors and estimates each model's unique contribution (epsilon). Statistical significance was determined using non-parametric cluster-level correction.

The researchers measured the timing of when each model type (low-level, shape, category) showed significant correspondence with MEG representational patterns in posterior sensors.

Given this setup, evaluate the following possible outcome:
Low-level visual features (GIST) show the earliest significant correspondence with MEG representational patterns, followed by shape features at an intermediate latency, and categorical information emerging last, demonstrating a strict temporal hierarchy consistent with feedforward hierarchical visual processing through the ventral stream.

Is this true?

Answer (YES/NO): NO